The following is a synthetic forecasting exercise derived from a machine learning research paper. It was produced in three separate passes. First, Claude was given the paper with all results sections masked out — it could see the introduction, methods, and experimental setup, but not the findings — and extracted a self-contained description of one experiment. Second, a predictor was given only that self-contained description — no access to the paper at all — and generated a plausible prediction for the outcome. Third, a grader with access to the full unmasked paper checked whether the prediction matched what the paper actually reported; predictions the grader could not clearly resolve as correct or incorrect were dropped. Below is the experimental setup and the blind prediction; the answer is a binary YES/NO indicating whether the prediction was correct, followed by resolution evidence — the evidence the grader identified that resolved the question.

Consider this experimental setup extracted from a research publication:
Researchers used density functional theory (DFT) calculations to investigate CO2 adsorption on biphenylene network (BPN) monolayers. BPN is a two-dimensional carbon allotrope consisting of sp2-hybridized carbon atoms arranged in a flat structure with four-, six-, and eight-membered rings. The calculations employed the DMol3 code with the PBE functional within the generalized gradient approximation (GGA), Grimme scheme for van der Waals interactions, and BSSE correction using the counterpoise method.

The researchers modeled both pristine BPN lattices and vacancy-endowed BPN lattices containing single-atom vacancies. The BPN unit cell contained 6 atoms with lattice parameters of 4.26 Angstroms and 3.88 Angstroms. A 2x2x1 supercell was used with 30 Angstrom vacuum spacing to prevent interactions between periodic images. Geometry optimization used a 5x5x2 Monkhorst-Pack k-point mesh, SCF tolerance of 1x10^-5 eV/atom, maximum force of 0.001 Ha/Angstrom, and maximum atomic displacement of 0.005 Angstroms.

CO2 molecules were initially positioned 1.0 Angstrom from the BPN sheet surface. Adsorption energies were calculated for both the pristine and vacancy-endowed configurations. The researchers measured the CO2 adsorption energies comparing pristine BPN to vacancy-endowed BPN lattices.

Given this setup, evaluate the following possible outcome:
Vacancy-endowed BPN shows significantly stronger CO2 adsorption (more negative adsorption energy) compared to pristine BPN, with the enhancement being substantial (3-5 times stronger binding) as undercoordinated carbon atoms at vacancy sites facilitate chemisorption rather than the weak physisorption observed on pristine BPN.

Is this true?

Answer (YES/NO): NO